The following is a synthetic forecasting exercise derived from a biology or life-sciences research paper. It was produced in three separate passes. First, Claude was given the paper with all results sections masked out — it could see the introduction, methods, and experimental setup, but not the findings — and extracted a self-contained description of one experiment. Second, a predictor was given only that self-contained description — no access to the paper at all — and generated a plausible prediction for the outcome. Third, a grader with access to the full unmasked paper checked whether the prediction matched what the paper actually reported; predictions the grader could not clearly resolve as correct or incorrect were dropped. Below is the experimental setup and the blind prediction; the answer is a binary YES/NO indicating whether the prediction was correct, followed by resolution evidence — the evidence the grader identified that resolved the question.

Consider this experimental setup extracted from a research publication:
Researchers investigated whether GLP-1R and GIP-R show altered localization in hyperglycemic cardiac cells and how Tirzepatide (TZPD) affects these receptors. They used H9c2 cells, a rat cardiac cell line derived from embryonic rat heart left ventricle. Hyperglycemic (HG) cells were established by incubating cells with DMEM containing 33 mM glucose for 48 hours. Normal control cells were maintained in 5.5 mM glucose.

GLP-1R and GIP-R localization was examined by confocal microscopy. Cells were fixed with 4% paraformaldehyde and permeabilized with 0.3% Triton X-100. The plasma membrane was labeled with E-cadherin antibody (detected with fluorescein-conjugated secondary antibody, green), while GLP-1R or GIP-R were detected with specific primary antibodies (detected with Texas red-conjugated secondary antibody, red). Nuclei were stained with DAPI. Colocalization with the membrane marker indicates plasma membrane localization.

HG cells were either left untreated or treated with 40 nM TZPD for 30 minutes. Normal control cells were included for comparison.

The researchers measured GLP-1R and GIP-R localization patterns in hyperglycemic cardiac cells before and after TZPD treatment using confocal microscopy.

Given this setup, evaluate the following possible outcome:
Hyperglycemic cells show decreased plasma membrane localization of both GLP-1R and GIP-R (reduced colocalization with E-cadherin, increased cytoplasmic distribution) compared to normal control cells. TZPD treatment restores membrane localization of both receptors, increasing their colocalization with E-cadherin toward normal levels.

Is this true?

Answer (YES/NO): YES